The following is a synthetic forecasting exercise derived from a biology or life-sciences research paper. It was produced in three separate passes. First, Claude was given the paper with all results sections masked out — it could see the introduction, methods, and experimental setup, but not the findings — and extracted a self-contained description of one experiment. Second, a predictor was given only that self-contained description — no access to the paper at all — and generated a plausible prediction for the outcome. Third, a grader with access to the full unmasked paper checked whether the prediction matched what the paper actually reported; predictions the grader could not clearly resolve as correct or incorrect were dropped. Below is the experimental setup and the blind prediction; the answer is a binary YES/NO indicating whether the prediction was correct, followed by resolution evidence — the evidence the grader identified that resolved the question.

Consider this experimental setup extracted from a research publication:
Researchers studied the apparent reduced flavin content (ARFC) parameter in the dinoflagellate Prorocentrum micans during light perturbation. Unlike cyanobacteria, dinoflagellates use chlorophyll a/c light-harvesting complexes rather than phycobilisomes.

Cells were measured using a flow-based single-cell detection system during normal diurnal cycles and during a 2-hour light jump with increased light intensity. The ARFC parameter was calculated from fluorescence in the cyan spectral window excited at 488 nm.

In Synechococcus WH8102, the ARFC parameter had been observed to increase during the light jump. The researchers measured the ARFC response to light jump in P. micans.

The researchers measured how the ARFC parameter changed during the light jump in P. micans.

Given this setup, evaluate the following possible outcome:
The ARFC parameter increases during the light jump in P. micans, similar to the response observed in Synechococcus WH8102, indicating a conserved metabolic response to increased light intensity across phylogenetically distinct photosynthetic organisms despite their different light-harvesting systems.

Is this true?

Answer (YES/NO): NO